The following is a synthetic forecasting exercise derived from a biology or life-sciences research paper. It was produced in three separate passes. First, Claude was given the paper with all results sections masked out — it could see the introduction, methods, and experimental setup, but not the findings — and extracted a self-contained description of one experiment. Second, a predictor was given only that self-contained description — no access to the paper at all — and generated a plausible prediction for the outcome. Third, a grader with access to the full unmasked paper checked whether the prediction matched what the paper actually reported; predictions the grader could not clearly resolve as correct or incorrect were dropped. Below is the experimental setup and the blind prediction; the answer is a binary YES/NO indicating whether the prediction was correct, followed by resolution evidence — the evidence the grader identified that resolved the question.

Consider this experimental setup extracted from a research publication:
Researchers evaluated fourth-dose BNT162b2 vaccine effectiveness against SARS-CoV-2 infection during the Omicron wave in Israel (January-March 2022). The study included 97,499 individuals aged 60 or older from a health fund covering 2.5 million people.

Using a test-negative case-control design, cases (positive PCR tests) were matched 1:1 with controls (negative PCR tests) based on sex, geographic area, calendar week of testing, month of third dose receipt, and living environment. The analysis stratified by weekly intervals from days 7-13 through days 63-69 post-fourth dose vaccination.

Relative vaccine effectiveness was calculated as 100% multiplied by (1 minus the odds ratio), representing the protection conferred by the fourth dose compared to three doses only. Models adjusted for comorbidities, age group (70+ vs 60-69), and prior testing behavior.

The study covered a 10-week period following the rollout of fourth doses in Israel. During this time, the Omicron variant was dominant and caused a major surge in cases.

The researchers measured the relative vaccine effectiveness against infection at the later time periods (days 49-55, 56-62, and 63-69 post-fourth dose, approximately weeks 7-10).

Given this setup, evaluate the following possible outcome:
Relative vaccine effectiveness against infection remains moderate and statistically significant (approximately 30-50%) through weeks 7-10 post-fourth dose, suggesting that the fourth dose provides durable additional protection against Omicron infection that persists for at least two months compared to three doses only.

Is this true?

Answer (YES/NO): NO